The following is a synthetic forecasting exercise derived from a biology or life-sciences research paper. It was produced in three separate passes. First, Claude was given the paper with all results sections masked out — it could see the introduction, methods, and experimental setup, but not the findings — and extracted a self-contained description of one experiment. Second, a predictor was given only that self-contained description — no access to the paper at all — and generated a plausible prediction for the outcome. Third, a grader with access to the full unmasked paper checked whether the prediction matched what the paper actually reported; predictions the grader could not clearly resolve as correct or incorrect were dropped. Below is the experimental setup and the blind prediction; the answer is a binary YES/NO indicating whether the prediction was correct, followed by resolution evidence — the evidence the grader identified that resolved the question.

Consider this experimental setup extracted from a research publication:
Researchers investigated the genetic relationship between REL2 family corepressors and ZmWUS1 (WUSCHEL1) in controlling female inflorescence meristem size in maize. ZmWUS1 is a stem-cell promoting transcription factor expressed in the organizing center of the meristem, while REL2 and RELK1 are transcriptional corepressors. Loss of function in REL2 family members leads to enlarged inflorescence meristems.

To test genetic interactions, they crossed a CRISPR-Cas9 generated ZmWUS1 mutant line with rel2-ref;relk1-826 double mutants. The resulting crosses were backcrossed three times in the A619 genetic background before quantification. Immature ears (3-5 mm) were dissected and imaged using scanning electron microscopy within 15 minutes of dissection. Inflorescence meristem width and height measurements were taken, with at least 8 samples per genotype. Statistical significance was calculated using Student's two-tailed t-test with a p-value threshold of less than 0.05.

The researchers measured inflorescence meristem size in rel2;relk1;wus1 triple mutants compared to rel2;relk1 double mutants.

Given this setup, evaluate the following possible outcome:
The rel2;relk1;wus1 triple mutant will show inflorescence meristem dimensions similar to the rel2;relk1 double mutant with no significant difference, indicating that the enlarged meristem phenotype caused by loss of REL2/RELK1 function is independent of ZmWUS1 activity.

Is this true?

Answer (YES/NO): NO